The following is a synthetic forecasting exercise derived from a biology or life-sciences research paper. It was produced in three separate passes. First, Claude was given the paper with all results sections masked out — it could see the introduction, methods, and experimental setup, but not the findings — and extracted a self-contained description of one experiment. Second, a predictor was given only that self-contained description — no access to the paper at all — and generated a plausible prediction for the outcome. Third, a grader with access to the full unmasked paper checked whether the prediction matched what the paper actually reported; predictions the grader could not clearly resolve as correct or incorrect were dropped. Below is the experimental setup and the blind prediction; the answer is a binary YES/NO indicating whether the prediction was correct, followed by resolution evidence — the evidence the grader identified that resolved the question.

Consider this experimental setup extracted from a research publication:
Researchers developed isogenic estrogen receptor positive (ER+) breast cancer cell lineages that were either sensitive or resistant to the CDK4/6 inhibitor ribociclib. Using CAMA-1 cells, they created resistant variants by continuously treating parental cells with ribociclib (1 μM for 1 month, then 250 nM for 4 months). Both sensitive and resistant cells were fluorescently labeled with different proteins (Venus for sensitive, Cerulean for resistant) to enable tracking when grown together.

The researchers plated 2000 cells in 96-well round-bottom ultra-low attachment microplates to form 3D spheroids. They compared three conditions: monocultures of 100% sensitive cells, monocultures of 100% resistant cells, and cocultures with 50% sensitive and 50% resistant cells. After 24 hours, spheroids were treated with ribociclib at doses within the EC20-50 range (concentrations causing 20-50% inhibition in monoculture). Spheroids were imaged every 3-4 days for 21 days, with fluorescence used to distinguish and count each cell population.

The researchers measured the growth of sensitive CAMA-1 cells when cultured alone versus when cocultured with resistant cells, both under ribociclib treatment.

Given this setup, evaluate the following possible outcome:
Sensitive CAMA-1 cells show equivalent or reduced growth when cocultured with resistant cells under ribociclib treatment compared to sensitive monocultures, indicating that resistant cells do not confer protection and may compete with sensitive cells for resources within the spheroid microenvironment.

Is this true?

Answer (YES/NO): NO